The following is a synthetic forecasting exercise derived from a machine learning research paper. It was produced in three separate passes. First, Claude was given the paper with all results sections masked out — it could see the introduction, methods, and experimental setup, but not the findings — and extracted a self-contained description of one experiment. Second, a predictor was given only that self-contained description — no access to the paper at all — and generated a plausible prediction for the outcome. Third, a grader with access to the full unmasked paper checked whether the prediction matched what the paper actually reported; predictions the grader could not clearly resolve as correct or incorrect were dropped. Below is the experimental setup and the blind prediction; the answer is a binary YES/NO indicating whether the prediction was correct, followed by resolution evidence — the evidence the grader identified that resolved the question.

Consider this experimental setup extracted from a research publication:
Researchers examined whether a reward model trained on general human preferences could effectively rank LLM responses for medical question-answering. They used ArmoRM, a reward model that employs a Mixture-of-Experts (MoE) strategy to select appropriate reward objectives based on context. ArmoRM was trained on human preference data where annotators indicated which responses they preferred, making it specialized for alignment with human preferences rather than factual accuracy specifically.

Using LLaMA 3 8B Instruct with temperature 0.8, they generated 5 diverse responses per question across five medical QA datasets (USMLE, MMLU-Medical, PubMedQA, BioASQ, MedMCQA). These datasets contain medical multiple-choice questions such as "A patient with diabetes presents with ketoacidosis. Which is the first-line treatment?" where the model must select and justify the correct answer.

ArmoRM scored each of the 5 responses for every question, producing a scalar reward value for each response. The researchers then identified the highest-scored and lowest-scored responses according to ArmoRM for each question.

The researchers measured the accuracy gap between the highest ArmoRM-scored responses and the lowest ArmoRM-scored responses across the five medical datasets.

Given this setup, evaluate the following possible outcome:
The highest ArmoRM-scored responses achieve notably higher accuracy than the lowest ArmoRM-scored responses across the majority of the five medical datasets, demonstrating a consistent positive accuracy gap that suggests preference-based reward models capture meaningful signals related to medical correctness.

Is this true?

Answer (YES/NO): YES